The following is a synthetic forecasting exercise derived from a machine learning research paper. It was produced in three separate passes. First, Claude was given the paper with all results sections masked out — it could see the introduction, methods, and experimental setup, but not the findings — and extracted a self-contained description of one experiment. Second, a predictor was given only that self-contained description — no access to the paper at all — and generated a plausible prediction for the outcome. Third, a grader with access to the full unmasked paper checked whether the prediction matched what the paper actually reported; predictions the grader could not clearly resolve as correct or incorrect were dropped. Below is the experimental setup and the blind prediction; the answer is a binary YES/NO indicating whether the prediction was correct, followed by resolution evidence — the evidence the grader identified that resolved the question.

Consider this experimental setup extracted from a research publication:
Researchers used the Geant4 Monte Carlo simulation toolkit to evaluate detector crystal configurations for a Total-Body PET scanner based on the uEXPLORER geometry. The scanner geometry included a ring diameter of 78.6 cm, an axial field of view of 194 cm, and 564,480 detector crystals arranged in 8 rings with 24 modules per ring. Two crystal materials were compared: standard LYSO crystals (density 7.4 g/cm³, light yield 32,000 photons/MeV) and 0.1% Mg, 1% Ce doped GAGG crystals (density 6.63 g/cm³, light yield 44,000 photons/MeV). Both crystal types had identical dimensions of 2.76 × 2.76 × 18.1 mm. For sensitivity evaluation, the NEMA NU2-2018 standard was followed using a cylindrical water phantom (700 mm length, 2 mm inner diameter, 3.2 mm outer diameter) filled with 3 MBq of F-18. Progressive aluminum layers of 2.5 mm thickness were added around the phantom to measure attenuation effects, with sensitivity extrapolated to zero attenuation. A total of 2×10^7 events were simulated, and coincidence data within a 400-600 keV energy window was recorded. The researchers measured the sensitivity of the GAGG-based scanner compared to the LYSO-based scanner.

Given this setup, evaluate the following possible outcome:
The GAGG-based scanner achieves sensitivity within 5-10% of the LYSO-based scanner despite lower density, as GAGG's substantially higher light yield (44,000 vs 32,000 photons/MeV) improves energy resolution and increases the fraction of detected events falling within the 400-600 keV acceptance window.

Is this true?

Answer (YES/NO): NO